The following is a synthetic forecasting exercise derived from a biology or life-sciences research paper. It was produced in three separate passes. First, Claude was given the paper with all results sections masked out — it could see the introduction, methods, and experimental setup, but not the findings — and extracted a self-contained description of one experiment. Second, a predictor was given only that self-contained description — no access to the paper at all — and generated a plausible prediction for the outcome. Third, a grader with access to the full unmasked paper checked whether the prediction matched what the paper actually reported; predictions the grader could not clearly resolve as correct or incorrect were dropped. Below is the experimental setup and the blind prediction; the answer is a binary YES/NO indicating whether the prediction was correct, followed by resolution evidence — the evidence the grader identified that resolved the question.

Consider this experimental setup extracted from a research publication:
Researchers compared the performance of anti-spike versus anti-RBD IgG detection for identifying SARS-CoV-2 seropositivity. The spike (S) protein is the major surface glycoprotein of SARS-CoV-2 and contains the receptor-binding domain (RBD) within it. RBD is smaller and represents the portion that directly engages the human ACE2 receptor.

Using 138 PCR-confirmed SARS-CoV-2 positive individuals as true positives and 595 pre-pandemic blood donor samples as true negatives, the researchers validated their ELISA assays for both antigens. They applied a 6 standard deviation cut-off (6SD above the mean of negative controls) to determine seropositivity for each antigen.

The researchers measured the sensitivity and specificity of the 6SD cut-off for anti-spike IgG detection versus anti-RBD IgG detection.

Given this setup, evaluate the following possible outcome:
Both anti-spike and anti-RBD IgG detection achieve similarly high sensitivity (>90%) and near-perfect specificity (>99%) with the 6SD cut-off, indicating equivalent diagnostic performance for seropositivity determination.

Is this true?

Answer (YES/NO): NO